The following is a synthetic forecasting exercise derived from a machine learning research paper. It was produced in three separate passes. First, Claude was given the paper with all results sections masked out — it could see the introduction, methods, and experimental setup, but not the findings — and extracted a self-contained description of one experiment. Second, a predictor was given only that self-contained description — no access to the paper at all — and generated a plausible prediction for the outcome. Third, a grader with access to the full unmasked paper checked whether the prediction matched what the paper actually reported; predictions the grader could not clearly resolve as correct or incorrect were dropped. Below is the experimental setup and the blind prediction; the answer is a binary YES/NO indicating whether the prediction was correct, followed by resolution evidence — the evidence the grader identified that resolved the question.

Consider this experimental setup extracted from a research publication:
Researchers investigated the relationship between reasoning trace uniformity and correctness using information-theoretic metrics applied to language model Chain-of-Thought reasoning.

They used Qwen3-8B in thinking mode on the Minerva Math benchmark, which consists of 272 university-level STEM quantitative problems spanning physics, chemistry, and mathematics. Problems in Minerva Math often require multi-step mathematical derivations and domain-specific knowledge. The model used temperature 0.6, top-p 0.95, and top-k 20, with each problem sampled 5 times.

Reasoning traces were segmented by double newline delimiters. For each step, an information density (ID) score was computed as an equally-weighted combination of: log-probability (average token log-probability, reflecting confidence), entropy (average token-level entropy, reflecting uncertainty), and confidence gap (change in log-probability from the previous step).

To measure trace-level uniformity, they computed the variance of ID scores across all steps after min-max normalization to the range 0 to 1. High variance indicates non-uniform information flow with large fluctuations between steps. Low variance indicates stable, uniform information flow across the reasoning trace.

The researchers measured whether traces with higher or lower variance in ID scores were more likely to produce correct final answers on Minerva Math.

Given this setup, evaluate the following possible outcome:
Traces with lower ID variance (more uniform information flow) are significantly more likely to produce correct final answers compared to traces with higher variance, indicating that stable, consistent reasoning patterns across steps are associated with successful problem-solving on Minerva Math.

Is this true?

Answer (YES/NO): NO